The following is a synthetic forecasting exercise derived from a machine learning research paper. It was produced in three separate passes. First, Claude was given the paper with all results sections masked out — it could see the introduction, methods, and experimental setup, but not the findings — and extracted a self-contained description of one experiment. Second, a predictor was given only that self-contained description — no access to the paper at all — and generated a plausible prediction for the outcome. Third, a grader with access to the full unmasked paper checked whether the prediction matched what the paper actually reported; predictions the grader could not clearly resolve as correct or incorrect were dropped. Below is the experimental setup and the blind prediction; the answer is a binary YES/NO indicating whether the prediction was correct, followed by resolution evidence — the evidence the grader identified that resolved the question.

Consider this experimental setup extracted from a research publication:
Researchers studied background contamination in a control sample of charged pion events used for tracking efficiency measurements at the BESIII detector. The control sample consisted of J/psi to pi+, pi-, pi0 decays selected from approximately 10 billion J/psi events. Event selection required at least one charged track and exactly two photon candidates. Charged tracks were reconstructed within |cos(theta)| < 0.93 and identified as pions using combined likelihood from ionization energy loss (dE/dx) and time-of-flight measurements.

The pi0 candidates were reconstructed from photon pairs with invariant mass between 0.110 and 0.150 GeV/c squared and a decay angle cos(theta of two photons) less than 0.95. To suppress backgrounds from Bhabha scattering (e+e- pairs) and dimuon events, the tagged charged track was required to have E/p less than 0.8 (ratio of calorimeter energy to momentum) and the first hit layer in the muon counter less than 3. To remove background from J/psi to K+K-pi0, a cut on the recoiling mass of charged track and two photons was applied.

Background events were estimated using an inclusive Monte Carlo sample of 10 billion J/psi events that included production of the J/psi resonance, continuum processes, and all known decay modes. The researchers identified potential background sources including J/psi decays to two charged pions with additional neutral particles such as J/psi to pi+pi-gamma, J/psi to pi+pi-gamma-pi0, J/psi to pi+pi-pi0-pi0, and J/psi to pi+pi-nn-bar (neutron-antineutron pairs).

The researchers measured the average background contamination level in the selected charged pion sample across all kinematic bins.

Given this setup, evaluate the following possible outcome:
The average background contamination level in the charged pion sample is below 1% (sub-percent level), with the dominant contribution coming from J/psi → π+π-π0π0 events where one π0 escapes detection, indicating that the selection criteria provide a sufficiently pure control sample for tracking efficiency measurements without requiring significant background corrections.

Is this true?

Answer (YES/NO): NO